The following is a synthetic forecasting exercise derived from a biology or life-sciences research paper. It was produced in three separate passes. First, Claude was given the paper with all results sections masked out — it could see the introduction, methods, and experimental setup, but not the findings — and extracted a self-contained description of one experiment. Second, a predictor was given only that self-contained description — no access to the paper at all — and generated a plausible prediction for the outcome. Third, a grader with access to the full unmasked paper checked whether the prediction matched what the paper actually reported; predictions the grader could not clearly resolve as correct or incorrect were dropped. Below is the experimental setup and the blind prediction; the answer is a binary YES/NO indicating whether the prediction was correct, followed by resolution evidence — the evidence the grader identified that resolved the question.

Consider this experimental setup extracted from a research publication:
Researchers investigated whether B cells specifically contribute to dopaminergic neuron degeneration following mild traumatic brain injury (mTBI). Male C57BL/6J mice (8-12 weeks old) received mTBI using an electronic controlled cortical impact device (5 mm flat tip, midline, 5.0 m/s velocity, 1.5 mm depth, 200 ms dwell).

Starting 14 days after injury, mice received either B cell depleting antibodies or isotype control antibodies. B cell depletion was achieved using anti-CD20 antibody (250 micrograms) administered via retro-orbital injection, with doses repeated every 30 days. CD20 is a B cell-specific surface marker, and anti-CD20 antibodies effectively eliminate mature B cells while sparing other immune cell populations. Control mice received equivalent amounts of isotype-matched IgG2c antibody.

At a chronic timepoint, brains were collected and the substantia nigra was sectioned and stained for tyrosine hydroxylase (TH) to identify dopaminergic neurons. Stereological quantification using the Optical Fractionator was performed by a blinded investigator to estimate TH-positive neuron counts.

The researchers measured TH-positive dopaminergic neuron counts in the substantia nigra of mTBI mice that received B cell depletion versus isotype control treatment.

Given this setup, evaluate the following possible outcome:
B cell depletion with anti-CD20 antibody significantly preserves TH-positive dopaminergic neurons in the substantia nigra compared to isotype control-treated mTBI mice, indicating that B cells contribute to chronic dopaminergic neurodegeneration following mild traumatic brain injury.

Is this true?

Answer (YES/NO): NO